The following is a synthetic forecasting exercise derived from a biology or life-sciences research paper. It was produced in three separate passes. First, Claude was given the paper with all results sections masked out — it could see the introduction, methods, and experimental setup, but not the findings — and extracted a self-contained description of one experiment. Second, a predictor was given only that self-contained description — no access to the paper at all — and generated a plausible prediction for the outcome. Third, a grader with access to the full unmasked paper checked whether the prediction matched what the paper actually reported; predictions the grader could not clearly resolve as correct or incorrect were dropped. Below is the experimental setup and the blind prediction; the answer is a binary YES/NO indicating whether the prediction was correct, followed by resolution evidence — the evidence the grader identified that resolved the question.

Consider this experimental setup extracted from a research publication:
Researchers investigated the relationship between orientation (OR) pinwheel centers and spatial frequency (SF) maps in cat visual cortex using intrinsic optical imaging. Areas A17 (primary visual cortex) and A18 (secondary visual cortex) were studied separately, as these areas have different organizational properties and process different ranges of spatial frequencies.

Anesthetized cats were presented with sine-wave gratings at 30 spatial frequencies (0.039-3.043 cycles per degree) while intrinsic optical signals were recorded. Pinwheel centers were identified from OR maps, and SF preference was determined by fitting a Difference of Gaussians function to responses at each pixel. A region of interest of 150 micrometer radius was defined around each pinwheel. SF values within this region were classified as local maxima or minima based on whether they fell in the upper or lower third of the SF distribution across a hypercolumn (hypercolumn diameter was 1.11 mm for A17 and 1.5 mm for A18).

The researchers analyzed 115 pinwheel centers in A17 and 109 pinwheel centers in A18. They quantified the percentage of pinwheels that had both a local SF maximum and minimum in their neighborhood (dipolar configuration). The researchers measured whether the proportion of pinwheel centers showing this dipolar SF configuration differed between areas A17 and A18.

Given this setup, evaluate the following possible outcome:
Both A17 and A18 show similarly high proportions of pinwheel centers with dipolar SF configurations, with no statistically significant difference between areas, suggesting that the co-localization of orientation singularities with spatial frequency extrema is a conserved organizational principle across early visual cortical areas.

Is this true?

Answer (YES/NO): NO